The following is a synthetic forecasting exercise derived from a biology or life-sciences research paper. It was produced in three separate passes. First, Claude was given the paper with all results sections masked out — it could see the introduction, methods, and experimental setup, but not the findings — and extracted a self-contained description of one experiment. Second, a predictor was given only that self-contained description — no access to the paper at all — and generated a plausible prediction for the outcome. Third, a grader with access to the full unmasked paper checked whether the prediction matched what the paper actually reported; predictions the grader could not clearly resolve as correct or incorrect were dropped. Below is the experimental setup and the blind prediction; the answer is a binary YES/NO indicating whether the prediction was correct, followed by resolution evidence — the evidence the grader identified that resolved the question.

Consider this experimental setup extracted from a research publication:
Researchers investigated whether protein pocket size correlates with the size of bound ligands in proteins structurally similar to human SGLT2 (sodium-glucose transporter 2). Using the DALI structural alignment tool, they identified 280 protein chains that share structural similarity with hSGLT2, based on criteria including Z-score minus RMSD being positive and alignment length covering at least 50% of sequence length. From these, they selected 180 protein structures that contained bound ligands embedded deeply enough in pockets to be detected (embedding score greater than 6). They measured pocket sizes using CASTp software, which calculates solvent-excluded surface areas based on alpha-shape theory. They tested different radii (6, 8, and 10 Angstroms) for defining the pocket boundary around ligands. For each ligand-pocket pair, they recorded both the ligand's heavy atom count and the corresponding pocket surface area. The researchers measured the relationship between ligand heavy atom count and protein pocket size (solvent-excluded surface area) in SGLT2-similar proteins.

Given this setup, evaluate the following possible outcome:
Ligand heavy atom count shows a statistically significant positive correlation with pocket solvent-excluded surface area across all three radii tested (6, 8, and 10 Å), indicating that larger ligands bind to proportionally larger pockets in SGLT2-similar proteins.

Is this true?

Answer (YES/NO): NO